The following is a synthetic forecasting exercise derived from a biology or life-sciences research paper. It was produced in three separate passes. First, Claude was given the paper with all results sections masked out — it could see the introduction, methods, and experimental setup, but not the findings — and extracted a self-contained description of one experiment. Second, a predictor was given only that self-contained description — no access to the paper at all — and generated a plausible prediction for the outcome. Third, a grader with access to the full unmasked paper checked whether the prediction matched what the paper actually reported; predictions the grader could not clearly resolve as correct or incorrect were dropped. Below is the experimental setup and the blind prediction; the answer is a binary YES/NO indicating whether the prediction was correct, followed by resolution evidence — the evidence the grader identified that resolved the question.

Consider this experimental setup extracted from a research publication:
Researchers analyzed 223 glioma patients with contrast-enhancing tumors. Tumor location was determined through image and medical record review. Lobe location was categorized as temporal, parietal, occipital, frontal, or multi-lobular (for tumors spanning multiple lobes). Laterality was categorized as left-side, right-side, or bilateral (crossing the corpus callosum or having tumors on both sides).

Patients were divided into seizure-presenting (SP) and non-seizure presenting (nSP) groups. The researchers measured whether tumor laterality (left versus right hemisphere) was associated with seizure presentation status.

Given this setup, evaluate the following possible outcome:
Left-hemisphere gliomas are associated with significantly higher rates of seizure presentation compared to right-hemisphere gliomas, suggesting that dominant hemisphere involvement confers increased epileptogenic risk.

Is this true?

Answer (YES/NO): NO